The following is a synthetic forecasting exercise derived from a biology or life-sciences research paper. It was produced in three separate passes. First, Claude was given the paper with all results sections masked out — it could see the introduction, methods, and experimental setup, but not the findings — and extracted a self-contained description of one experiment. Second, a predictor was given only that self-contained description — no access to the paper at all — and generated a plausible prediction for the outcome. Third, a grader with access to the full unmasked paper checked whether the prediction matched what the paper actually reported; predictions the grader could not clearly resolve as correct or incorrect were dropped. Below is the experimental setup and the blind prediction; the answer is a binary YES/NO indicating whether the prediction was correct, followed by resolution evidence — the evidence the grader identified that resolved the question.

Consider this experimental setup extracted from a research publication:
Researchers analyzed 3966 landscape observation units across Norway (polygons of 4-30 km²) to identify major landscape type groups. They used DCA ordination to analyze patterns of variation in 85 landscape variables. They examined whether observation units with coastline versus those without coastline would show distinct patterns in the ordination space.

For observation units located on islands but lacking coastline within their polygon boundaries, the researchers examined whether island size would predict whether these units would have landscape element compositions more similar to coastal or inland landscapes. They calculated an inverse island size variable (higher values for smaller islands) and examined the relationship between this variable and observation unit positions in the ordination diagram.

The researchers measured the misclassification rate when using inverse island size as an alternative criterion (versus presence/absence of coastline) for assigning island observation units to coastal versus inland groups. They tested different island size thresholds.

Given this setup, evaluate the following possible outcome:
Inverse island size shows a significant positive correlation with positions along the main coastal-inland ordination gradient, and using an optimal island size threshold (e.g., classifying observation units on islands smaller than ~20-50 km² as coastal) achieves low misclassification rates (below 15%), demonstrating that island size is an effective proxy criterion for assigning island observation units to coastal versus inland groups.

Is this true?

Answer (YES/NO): NO